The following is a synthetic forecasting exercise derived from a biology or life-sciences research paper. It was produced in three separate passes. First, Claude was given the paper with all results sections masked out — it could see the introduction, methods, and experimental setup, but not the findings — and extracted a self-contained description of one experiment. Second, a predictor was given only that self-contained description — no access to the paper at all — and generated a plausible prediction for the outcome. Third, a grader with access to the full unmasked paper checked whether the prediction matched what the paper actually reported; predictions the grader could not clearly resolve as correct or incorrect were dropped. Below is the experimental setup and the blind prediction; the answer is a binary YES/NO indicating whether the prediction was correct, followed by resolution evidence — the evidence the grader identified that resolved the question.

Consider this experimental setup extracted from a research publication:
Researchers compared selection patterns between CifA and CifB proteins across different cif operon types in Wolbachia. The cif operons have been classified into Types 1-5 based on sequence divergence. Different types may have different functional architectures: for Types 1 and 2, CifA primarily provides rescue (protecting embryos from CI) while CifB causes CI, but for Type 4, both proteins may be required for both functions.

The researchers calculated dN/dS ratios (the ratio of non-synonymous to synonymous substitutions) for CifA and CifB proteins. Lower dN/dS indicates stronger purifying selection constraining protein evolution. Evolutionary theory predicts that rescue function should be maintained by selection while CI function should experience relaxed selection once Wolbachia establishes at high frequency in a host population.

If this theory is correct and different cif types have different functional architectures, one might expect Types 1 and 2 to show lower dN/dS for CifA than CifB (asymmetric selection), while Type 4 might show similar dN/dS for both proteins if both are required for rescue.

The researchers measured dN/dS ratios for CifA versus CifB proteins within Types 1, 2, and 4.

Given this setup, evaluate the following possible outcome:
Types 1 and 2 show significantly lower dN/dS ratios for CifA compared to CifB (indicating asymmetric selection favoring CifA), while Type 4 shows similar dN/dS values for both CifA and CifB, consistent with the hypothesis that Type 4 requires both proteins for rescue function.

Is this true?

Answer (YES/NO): YES